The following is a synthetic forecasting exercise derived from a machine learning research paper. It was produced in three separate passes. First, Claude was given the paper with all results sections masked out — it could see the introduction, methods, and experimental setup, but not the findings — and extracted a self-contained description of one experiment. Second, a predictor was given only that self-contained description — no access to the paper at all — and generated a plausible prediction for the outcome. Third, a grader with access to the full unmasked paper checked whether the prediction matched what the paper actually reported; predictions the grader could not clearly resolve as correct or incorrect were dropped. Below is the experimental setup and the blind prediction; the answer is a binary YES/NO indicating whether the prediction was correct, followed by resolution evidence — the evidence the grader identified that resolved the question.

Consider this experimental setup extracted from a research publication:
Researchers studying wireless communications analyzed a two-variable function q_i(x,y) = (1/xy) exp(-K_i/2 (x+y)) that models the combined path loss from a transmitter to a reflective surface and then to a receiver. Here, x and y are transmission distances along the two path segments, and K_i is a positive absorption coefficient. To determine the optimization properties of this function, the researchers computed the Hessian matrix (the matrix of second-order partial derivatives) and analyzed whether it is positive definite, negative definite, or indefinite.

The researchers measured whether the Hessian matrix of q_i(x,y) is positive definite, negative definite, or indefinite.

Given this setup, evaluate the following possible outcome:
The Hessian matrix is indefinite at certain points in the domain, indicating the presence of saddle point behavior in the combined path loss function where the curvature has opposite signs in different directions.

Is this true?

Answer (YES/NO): NO